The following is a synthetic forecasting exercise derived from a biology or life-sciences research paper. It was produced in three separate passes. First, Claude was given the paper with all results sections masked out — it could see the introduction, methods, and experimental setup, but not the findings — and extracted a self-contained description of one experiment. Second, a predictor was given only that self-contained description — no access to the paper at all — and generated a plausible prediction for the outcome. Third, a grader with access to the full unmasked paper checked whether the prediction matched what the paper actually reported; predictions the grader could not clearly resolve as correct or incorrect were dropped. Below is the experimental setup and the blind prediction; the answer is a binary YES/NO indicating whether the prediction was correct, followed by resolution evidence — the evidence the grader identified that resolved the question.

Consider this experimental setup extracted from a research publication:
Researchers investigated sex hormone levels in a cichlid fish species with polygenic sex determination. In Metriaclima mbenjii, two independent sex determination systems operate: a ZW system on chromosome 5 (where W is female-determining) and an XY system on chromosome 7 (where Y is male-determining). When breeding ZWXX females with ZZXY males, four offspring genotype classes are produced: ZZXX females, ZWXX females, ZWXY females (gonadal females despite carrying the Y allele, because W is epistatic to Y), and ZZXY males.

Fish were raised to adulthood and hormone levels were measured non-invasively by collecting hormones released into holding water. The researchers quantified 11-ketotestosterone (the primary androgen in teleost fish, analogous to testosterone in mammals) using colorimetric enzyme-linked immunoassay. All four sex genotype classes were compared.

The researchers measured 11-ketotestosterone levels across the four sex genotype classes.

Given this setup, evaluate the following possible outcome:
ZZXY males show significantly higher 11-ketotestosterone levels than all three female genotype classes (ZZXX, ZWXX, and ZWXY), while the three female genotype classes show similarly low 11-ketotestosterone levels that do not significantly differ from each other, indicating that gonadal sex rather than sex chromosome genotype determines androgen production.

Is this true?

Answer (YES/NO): YES